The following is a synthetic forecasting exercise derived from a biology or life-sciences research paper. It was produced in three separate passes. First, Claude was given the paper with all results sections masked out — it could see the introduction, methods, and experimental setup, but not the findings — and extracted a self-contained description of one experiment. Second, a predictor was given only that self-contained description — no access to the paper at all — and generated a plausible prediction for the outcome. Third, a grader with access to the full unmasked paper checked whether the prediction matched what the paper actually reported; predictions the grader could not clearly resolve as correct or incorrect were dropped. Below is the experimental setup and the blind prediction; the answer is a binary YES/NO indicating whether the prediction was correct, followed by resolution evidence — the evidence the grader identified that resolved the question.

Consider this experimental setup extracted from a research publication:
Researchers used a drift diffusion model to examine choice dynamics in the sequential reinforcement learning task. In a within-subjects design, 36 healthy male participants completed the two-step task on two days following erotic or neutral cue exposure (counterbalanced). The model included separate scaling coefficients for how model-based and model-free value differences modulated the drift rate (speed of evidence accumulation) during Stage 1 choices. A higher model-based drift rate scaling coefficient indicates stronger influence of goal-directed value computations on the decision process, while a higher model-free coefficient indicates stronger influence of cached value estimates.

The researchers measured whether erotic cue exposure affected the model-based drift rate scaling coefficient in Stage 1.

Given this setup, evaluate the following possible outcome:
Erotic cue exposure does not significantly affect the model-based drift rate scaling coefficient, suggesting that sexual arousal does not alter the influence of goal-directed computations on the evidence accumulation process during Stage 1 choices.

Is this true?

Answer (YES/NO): YES